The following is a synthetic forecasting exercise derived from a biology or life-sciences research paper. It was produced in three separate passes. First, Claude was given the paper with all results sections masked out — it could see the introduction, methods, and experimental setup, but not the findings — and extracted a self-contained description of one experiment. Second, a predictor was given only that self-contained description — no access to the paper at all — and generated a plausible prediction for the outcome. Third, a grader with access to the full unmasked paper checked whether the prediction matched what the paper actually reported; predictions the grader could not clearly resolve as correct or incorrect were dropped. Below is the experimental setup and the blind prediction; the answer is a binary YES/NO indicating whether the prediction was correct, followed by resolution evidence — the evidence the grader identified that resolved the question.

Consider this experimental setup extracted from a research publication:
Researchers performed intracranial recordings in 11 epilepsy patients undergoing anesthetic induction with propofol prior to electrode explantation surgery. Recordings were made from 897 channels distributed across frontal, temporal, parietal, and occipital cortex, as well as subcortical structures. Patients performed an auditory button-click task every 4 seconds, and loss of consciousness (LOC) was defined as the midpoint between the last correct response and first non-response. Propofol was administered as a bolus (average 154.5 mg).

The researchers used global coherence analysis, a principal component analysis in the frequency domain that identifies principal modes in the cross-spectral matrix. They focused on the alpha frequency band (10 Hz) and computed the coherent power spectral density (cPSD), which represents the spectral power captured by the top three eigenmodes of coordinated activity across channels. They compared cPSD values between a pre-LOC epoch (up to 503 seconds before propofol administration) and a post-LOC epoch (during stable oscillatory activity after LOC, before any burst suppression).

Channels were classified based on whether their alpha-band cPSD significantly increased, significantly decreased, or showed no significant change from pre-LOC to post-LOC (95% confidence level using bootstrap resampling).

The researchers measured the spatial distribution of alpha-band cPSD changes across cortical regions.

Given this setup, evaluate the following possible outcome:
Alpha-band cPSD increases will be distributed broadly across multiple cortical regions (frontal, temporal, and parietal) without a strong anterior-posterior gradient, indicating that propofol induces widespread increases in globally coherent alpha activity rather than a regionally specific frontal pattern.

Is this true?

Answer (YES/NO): NO